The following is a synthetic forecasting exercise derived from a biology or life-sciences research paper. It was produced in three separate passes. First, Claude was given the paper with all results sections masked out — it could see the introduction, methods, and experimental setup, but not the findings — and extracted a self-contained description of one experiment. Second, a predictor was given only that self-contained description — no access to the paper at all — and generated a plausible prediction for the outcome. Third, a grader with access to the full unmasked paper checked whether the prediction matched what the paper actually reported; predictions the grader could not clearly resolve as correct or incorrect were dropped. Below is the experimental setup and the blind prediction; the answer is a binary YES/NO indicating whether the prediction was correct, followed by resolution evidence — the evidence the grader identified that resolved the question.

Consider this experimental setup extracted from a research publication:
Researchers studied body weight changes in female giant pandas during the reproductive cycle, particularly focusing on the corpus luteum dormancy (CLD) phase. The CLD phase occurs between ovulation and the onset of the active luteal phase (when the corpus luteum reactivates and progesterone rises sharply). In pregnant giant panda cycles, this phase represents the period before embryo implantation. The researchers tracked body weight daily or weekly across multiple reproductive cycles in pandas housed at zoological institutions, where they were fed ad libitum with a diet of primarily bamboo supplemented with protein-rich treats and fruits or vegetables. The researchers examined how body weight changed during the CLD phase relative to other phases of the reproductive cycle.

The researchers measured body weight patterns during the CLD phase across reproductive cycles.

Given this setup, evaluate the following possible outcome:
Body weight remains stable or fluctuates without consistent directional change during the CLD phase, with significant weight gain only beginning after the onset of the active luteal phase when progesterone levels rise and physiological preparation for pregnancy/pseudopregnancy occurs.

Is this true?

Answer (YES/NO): NO